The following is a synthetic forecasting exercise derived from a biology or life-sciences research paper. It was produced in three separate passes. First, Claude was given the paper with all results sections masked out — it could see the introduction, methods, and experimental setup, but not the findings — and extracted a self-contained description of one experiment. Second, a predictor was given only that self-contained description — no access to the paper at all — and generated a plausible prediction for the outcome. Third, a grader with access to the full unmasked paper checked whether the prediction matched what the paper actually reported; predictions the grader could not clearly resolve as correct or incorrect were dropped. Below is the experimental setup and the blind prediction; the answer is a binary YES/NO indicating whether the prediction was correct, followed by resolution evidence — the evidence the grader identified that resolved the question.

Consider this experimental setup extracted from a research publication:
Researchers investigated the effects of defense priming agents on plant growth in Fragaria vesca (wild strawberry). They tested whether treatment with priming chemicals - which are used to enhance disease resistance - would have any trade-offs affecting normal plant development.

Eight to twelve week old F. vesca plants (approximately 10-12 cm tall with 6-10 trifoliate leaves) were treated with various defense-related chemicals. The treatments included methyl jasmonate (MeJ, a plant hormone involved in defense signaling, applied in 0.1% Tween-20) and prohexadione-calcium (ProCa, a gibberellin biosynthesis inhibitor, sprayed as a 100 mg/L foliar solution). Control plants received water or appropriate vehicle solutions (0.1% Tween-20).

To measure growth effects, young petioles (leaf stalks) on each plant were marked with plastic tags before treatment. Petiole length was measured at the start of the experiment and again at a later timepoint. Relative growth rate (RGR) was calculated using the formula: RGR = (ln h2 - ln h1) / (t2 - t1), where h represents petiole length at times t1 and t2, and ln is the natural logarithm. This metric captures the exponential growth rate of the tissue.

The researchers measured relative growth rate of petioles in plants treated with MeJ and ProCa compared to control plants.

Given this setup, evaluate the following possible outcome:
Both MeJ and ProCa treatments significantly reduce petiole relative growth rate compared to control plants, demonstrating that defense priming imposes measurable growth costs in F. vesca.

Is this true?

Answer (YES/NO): NO